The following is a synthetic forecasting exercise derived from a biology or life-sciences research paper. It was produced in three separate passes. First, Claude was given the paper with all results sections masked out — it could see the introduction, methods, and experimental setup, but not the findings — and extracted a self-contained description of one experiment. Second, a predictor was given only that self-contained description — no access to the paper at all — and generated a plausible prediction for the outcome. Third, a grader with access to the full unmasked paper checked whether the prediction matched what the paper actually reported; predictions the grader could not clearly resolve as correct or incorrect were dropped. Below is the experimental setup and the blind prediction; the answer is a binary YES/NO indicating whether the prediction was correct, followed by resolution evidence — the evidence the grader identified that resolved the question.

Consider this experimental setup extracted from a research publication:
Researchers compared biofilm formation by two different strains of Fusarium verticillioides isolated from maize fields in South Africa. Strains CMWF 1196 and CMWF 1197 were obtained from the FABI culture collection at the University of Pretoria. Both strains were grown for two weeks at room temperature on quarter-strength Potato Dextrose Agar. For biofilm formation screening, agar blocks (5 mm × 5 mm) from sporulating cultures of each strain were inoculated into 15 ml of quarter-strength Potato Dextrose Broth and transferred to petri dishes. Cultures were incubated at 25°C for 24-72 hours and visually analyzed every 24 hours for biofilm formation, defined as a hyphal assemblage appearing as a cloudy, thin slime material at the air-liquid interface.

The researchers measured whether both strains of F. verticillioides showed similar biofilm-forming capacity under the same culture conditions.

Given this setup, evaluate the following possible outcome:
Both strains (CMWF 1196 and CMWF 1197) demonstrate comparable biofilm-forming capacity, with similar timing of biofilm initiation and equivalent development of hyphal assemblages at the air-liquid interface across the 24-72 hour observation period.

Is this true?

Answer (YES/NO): YES